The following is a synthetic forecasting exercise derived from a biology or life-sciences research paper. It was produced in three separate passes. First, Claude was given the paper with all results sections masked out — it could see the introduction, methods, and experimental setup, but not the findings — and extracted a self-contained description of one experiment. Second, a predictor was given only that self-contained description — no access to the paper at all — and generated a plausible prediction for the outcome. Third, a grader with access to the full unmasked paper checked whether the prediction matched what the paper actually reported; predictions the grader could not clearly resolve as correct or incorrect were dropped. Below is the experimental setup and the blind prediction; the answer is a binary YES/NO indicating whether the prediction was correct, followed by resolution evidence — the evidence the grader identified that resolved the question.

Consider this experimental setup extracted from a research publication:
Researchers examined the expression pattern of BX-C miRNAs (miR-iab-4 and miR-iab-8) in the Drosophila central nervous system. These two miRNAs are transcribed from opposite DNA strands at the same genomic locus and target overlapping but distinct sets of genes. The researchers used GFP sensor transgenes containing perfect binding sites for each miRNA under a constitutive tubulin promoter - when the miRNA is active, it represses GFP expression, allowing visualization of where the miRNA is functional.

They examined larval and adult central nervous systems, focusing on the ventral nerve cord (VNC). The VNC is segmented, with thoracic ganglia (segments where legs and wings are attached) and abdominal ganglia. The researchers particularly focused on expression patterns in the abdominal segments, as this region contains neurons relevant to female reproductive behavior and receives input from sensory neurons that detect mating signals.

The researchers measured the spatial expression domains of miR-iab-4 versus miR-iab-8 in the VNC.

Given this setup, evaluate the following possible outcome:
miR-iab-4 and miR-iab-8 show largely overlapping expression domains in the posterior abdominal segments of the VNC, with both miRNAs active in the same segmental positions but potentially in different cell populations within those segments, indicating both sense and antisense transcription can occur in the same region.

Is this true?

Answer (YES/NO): NO